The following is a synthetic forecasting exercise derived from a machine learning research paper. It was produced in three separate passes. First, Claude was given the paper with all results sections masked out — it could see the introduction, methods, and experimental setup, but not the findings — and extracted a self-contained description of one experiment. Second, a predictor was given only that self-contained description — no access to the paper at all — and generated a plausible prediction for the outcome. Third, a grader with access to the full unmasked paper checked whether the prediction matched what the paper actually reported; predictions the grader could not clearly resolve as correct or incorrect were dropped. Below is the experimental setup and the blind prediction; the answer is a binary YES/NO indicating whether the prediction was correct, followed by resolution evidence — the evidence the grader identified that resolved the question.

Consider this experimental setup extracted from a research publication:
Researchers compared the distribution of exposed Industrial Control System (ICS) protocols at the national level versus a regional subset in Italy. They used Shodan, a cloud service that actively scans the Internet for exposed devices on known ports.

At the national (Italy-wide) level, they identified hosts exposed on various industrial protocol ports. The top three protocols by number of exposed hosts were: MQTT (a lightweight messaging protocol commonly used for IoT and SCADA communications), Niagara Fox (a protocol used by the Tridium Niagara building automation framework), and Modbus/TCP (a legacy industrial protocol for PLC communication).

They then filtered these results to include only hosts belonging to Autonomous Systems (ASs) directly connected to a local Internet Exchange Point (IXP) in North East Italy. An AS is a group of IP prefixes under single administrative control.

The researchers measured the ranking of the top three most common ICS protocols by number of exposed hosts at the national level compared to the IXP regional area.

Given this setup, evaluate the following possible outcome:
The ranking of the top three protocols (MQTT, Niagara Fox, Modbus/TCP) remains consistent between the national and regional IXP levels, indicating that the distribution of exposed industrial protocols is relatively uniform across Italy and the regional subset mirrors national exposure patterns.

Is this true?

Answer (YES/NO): NO